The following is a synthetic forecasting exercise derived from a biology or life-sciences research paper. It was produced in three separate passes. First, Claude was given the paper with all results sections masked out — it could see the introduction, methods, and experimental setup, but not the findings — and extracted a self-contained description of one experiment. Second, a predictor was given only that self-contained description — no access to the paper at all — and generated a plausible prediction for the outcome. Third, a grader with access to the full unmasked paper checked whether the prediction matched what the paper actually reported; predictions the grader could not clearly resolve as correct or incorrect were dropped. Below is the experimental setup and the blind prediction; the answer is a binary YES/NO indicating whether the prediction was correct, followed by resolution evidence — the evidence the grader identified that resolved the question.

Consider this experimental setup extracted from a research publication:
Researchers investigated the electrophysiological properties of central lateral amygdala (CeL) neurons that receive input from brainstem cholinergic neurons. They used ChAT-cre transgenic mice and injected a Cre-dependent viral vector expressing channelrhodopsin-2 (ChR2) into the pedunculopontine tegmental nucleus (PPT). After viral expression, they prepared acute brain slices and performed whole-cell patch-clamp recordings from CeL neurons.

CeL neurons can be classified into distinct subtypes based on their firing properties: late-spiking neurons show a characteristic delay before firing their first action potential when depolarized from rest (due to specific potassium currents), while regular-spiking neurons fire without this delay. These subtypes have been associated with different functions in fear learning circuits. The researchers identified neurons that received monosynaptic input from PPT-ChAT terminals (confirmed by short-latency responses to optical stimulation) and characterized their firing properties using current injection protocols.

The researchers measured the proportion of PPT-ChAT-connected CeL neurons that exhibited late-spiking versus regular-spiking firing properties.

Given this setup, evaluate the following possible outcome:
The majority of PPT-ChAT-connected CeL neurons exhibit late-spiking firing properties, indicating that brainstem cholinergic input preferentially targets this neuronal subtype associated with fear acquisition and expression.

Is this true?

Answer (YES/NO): YES